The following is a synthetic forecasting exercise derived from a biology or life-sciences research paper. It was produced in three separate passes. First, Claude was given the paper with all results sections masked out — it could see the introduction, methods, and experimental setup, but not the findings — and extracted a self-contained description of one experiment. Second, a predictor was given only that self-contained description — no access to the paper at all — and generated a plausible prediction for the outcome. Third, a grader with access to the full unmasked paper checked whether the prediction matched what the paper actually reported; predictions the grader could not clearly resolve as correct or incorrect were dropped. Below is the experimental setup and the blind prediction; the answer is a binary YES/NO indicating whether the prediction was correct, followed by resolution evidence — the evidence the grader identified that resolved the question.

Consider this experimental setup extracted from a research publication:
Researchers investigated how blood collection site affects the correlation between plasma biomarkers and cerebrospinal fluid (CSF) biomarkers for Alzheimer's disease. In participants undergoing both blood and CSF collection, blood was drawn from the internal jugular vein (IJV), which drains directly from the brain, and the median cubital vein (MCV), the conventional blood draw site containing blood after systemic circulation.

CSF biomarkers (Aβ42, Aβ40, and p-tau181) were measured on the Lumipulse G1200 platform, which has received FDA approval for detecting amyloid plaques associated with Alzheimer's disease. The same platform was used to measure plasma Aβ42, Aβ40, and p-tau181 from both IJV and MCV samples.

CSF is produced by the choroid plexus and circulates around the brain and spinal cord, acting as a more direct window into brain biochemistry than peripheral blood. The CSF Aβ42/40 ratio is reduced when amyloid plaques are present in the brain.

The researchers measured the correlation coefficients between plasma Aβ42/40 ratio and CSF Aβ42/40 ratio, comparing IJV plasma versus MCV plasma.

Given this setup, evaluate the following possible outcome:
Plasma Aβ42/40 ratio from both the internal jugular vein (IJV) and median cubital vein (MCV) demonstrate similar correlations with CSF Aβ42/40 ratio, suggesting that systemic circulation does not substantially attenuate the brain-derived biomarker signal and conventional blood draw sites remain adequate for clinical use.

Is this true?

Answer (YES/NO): NO